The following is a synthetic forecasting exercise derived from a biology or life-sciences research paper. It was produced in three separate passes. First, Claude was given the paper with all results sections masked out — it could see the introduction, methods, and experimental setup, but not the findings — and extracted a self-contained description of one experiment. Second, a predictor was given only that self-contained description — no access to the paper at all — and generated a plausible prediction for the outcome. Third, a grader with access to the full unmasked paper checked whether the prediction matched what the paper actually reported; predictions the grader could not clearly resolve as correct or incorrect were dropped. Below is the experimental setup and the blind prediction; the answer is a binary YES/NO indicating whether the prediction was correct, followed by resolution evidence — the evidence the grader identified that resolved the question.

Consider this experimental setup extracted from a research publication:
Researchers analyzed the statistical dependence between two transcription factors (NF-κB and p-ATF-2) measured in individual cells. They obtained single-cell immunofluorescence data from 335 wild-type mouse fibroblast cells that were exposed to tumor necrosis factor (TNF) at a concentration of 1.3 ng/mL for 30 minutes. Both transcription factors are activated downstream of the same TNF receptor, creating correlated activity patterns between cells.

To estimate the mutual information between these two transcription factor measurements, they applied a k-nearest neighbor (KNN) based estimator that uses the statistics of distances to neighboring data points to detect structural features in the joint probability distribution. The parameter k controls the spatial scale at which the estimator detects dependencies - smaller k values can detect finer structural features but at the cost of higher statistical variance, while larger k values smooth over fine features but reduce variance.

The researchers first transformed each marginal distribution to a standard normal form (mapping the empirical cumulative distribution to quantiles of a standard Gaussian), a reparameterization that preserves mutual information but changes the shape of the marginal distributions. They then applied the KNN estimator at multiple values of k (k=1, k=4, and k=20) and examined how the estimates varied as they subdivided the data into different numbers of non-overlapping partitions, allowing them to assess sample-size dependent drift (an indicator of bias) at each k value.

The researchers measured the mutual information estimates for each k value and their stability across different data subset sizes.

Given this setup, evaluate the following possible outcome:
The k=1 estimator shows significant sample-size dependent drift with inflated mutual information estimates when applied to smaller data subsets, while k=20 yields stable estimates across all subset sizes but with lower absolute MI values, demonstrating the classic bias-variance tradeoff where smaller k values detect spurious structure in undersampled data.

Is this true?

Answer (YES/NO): NO